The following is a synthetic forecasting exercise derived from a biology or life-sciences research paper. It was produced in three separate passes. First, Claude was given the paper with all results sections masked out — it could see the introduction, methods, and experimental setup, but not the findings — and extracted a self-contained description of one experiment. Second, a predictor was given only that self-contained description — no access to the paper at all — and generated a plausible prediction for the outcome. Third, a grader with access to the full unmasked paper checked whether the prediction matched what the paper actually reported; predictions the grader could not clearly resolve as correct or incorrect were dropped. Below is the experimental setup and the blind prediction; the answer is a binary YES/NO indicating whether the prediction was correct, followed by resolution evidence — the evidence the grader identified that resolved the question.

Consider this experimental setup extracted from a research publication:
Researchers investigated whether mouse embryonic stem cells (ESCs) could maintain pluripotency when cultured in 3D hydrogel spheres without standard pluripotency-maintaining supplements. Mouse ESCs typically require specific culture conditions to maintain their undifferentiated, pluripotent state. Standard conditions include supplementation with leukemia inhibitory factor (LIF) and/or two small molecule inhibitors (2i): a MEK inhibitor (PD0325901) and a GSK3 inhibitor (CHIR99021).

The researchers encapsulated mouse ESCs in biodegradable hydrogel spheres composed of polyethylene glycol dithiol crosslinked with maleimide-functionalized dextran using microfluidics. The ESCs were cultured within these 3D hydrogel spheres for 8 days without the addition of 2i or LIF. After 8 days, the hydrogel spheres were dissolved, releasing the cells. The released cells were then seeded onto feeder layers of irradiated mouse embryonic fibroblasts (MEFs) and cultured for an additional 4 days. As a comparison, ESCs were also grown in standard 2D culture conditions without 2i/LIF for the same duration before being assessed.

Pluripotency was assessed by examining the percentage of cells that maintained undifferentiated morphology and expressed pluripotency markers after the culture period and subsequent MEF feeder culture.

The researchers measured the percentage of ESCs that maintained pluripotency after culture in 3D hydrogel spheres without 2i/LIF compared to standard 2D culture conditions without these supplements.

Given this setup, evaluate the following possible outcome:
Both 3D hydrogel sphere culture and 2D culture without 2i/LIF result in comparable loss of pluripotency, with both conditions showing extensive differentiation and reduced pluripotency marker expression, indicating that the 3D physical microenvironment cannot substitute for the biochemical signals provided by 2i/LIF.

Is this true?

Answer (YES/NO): NO